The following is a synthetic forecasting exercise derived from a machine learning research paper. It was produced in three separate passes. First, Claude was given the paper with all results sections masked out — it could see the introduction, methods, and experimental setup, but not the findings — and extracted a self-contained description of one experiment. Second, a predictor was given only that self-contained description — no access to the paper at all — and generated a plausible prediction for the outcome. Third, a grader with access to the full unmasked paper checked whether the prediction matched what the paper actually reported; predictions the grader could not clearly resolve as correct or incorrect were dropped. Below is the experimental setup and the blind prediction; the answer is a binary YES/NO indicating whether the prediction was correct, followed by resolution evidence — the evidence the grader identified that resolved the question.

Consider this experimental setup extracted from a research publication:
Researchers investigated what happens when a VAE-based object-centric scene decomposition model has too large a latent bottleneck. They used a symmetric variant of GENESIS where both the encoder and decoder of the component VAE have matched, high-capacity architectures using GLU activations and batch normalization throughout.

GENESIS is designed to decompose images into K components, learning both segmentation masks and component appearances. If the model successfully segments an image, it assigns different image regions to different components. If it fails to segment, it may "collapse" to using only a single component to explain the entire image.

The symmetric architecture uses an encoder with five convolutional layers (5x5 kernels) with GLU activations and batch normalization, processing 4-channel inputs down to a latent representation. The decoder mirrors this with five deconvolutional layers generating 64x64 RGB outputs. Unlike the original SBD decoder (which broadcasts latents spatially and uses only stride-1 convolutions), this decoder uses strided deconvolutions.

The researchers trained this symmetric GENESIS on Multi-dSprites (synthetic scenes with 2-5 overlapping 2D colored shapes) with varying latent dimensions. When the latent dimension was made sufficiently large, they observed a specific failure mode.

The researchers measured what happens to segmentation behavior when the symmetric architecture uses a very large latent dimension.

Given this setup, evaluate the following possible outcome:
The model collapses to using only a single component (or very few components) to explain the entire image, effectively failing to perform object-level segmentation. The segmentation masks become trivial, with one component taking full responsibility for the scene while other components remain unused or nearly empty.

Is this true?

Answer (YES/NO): YES